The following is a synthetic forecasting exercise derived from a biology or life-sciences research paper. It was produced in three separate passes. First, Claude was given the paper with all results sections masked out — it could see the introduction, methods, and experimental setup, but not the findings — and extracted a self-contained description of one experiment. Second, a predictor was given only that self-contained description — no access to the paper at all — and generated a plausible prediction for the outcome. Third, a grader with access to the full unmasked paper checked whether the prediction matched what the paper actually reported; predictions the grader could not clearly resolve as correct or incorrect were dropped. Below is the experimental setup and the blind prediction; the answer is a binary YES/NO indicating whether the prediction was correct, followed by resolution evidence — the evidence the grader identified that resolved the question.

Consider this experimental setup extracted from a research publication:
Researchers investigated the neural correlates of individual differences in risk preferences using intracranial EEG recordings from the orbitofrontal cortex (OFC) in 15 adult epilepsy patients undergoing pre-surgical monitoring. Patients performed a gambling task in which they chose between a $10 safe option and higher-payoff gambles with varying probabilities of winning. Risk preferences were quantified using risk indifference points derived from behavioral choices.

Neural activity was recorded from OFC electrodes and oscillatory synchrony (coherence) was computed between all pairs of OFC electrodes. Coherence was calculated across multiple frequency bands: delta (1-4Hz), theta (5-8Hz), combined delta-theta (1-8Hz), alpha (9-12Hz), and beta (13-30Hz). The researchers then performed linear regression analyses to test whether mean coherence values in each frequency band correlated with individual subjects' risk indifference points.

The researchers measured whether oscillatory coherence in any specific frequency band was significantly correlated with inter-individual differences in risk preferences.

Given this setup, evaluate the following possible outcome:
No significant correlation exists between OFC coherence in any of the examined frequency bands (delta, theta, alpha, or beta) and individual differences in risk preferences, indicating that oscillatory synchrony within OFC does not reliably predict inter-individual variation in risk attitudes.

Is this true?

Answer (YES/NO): NO